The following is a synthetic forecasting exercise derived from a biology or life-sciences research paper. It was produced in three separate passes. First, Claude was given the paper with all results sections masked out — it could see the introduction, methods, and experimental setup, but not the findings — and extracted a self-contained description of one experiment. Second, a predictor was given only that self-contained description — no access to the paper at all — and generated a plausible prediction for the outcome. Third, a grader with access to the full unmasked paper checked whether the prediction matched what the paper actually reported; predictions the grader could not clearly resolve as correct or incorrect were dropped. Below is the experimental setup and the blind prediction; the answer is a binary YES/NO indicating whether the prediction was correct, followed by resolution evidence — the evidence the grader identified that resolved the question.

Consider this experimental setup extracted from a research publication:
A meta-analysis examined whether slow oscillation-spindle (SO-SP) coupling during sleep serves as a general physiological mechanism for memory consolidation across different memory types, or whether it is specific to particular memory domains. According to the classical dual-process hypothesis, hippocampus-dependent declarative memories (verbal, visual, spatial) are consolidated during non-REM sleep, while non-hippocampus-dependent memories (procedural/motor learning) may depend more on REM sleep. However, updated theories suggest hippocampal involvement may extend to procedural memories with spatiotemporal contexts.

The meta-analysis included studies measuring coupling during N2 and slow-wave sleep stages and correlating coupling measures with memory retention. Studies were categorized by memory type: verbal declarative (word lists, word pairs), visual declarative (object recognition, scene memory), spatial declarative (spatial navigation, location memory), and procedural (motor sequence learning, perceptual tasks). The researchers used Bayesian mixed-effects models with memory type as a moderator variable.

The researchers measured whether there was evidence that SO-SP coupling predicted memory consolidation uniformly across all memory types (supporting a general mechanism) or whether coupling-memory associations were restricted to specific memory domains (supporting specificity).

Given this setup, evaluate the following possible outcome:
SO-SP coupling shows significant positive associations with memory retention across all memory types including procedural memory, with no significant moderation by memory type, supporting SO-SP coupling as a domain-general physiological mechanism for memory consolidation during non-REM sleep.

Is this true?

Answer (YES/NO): NO